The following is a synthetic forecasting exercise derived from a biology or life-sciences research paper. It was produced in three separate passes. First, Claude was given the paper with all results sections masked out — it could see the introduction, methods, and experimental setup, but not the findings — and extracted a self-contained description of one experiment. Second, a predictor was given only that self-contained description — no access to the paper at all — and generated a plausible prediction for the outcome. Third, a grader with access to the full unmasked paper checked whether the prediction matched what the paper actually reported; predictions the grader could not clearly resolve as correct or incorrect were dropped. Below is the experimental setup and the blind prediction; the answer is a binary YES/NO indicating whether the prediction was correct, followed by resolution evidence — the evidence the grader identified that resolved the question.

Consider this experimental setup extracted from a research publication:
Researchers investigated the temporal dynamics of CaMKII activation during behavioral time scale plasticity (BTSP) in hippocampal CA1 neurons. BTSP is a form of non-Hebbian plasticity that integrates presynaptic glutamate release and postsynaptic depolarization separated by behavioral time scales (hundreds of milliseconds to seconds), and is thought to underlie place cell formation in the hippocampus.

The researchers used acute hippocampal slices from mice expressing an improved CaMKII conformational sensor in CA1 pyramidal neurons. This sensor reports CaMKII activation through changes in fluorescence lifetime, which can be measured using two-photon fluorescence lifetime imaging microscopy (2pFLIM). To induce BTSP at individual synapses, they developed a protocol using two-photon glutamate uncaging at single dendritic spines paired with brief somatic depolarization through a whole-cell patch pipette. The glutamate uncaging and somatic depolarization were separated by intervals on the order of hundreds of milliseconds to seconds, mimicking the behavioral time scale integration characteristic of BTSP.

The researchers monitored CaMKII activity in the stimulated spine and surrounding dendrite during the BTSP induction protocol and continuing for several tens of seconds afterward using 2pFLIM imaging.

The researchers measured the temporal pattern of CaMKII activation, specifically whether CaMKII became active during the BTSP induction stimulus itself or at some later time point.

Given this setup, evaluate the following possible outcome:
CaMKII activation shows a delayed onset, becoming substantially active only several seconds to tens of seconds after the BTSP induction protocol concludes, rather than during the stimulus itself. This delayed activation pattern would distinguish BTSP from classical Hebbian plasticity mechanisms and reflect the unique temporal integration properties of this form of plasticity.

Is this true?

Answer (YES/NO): YES